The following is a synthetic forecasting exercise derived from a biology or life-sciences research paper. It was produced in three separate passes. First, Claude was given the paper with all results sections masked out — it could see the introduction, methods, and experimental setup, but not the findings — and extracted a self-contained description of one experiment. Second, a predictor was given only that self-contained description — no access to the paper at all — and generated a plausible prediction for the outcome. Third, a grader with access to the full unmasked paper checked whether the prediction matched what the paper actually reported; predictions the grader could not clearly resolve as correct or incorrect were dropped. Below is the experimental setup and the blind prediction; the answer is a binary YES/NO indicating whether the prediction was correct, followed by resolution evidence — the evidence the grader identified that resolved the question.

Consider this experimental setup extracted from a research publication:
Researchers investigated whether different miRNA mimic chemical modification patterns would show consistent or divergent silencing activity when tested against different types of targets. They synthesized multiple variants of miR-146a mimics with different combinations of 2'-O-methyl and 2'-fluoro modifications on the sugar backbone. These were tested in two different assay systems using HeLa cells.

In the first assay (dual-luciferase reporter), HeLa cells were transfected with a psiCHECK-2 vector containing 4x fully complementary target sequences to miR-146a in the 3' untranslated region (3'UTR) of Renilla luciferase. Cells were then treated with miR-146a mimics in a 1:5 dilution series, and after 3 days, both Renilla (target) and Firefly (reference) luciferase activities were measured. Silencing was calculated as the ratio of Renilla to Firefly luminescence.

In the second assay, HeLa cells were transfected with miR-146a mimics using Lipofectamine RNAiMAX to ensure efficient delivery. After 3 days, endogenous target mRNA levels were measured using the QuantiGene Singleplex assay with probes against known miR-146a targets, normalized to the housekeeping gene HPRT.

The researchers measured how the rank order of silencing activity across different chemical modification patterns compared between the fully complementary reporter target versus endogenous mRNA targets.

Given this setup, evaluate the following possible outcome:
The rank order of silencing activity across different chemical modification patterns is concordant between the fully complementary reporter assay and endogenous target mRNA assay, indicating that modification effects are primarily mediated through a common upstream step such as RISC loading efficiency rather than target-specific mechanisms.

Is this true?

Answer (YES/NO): NO